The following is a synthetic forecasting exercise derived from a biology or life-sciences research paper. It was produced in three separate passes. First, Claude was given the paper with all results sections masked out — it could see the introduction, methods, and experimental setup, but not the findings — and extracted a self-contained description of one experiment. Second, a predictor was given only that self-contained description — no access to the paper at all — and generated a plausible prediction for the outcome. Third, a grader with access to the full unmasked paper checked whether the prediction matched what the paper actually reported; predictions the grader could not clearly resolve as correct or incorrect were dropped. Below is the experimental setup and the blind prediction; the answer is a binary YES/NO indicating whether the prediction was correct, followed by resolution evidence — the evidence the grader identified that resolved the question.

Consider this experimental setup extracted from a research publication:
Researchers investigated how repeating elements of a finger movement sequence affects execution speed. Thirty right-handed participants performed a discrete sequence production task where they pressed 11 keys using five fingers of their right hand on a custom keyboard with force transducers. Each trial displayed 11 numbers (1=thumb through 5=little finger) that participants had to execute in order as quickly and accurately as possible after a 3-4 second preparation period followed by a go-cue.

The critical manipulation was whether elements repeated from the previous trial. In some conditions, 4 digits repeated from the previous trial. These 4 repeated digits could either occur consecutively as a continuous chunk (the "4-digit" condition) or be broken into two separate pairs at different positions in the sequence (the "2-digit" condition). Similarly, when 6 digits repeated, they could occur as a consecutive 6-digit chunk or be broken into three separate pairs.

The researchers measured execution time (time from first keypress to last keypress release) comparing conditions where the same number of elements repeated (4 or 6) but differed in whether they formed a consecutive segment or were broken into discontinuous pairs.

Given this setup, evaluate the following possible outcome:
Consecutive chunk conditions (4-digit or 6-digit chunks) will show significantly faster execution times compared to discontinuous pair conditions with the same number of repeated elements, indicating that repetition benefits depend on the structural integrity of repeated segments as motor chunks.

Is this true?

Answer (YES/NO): NO